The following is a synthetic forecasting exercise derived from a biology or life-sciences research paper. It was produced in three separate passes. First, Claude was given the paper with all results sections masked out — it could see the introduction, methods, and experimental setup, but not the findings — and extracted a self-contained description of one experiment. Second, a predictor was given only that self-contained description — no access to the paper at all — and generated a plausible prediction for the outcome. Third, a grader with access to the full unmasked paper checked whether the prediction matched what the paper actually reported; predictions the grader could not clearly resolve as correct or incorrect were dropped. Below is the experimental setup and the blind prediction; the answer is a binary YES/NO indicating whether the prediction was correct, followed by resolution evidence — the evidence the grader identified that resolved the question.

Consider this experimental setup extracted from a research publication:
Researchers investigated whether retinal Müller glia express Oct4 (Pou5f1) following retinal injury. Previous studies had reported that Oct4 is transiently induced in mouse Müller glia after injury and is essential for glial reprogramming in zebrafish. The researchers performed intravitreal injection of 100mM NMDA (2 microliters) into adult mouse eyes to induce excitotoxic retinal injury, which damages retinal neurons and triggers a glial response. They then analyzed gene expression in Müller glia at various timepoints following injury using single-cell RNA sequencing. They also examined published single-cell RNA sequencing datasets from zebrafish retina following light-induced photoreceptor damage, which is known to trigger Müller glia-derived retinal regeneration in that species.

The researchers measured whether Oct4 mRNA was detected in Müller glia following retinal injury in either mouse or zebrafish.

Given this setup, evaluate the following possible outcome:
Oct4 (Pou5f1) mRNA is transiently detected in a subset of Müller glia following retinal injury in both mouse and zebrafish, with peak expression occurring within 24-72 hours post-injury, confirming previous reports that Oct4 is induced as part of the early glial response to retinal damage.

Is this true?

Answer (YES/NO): NO